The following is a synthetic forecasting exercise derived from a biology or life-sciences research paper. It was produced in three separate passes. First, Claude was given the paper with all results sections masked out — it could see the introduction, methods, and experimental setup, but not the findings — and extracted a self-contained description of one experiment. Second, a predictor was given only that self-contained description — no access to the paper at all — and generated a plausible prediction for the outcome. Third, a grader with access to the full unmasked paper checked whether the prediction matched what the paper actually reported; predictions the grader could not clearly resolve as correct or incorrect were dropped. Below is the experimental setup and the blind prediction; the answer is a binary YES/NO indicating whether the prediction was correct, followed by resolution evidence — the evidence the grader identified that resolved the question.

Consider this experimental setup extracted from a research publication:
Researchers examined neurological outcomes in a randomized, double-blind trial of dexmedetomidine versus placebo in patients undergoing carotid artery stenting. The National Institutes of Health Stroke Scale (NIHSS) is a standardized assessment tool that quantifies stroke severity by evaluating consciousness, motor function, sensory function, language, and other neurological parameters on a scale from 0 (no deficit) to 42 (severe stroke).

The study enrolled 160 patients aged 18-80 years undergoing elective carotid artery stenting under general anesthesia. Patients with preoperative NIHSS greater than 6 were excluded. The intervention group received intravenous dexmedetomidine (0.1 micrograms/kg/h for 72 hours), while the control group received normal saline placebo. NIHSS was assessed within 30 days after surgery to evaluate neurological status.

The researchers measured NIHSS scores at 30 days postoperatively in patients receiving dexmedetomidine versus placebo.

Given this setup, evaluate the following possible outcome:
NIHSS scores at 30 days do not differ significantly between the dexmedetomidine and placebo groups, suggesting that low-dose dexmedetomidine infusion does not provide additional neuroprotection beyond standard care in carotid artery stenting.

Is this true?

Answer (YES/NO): YES